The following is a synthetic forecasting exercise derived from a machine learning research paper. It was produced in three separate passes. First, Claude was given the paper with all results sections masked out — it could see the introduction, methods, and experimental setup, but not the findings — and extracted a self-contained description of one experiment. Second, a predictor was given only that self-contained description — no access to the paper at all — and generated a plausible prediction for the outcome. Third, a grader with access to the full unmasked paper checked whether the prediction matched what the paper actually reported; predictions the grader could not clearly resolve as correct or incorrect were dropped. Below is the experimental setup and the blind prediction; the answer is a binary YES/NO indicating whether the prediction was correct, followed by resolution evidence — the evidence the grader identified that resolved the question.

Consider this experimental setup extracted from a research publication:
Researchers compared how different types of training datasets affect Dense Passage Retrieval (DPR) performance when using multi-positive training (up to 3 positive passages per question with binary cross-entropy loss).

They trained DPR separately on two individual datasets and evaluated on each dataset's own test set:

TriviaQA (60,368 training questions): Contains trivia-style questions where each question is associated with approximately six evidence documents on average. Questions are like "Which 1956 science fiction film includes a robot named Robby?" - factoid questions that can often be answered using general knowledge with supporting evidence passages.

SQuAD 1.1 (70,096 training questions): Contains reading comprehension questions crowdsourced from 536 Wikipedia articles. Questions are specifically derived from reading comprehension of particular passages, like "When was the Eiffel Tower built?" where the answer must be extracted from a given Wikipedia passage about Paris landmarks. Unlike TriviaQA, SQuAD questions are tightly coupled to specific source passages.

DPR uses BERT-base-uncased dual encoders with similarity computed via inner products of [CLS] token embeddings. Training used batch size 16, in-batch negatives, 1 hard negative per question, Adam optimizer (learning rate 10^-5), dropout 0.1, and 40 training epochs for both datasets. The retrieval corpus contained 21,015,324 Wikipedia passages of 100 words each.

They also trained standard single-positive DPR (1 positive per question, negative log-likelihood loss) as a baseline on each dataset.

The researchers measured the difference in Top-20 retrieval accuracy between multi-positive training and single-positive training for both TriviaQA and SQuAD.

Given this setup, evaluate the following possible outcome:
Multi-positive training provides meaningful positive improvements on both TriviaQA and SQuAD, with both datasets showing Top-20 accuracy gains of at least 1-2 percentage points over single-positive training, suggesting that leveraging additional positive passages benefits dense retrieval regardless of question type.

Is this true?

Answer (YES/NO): NO